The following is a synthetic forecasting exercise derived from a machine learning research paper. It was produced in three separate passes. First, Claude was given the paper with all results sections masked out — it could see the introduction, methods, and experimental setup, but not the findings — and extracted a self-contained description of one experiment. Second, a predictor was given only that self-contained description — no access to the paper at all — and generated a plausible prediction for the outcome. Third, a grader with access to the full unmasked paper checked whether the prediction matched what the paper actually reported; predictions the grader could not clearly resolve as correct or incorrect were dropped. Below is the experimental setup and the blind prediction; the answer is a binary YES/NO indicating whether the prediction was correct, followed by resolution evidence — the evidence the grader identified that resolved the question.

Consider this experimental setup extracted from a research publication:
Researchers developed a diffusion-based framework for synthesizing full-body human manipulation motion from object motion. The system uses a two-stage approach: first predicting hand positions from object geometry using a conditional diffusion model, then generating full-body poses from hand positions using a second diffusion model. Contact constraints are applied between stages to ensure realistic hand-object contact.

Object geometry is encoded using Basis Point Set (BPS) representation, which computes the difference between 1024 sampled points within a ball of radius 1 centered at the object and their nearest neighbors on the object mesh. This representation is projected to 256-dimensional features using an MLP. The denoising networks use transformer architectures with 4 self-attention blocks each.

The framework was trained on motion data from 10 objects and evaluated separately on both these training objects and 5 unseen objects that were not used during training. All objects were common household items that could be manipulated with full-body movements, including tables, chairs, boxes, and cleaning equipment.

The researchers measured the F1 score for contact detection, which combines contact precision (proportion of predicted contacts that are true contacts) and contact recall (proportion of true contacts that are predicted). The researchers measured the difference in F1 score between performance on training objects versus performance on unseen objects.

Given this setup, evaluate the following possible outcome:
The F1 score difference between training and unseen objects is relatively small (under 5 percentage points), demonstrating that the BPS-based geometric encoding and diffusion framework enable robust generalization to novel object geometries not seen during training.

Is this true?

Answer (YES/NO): NO